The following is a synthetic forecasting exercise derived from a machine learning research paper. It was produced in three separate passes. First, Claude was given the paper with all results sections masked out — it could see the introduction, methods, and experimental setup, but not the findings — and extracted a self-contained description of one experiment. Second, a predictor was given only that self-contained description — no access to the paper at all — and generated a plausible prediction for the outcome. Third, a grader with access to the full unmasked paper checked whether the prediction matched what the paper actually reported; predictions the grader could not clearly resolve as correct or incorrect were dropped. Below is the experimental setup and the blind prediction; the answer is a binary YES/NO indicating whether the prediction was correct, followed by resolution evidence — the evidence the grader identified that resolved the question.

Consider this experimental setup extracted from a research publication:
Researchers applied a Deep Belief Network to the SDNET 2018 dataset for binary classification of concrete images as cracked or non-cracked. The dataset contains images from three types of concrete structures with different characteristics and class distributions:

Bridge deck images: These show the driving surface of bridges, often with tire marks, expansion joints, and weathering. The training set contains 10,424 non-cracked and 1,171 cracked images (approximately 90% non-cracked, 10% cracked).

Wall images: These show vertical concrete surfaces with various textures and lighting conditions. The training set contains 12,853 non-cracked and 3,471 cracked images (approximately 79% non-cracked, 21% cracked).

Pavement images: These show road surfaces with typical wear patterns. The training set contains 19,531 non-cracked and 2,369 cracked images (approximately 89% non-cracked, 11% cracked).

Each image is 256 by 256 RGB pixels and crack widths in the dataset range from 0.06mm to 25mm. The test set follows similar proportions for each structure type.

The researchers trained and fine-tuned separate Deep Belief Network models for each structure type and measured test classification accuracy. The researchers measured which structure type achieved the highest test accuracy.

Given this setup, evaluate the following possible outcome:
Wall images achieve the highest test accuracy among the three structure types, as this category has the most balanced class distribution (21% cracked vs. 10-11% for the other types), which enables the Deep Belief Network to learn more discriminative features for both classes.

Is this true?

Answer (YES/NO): NO